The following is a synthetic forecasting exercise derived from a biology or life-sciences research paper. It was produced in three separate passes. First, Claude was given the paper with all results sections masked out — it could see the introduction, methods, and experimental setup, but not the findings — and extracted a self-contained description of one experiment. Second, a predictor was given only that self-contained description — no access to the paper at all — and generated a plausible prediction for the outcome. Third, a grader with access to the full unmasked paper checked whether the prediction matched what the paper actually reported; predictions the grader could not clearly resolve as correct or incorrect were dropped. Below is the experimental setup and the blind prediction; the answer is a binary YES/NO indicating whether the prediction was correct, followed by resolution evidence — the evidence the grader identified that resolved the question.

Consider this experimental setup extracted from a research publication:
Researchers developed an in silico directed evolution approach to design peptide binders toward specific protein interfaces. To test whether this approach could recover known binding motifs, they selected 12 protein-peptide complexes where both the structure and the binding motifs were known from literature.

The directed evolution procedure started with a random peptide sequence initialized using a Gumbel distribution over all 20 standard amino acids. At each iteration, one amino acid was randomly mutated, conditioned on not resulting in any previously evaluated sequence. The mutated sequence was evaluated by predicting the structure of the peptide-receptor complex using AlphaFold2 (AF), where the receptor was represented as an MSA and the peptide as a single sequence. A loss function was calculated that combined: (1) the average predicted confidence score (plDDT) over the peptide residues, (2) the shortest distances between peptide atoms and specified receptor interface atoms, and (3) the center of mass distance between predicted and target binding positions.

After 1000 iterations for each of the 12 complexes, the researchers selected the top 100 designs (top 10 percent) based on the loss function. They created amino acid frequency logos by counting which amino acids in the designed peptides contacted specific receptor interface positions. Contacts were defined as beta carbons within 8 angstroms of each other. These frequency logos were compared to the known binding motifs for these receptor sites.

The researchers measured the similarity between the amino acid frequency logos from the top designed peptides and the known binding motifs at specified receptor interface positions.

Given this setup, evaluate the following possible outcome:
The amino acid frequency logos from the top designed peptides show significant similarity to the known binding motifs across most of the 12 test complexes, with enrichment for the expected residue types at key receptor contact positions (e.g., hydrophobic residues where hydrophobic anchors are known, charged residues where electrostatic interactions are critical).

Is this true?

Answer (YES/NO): NO